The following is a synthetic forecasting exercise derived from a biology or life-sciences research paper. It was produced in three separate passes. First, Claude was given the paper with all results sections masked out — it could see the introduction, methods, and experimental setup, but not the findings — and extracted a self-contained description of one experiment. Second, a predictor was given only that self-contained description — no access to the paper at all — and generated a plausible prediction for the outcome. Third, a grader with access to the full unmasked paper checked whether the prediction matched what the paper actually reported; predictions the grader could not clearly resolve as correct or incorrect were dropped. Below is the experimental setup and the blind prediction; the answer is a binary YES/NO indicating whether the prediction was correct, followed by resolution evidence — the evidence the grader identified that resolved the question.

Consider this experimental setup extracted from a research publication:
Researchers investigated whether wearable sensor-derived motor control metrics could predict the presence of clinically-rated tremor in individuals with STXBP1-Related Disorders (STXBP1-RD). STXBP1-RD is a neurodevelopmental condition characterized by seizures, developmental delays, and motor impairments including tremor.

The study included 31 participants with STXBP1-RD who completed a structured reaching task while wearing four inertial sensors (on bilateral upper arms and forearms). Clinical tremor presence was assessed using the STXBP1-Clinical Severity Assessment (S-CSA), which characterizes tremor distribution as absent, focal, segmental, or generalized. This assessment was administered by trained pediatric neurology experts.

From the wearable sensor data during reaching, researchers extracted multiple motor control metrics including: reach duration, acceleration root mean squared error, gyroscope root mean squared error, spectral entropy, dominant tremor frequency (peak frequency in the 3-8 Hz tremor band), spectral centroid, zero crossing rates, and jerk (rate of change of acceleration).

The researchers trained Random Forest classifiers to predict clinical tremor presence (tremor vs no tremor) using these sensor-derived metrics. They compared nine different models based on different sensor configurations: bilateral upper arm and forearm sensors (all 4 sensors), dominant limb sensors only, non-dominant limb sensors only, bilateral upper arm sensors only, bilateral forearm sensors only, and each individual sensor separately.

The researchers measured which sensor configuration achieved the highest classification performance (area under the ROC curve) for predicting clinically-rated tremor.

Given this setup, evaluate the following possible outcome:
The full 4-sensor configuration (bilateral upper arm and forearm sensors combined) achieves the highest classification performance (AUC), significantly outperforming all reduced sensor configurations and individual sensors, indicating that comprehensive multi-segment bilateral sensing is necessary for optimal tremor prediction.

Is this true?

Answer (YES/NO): YES